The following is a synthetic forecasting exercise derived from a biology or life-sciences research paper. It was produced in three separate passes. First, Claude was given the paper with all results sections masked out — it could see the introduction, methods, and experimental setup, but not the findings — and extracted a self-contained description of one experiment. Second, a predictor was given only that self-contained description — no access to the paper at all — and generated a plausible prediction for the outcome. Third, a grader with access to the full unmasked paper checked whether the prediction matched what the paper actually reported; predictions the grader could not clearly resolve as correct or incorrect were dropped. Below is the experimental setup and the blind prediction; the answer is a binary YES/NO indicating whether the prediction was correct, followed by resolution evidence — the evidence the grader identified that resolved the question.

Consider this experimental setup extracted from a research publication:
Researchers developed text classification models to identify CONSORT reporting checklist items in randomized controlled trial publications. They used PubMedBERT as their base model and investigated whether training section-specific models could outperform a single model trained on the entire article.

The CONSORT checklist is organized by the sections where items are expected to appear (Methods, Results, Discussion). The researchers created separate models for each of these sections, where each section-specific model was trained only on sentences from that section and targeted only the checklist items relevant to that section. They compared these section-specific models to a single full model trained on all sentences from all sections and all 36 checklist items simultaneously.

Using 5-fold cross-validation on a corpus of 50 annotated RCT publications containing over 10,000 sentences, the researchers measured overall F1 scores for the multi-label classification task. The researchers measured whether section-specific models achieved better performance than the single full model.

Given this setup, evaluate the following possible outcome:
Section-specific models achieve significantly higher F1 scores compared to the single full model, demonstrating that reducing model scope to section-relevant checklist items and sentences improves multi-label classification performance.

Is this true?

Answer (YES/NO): NO